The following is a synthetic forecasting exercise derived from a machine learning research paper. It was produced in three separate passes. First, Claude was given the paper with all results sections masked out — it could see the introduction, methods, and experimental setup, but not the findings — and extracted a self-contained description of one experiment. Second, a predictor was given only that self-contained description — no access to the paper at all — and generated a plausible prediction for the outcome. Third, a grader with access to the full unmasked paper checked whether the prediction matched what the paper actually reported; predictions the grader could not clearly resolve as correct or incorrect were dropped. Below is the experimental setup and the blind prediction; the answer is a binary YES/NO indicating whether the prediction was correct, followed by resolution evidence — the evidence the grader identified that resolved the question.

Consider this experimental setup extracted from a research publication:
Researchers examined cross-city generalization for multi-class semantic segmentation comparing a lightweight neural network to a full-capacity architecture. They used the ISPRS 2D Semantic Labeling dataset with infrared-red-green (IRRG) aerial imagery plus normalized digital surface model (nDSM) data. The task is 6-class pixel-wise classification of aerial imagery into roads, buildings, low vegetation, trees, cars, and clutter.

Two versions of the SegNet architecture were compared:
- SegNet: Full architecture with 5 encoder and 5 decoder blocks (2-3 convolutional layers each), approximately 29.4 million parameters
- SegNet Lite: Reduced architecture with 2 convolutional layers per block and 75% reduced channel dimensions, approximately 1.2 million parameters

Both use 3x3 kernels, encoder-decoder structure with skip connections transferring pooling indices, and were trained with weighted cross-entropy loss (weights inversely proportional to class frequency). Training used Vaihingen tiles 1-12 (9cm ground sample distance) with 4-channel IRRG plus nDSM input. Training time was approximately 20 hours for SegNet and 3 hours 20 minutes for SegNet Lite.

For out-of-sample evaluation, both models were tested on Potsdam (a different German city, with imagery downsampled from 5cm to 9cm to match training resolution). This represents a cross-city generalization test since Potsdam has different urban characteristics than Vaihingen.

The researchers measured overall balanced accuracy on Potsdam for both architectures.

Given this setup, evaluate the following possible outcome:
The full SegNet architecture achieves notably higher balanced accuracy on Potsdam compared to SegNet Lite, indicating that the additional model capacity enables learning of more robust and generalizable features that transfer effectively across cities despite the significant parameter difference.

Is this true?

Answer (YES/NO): YES